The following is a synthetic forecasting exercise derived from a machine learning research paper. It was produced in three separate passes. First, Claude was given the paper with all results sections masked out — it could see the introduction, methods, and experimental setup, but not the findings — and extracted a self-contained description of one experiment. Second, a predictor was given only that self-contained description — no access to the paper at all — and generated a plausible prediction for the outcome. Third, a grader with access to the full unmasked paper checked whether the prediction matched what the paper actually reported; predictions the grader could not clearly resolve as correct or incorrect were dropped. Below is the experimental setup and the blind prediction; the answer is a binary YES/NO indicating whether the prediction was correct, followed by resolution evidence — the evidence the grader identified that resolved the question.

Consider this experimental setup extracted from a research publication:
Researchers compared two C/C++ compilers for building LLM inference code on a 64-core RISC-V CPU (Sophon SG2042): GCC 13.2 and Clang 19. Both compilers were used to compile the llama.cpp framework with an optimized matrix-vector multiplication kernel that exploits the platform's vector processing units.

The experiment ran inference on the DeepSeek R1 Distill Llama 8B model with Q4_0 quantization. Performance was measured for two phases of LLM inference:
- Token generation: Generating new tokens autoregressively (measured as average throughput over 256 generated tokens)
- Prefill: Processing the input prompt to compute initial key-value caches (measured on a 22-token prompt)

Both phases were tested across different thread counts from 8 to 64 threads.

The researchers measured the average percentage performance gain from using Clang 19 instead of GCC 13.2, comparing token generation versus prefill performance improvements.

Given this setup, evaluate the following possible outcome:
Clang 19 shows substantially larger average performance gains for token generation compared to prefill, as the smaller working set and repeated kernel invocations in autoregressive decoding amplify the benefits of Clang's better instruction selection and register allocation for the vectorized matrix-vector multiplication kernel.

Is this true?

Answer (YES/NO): YES